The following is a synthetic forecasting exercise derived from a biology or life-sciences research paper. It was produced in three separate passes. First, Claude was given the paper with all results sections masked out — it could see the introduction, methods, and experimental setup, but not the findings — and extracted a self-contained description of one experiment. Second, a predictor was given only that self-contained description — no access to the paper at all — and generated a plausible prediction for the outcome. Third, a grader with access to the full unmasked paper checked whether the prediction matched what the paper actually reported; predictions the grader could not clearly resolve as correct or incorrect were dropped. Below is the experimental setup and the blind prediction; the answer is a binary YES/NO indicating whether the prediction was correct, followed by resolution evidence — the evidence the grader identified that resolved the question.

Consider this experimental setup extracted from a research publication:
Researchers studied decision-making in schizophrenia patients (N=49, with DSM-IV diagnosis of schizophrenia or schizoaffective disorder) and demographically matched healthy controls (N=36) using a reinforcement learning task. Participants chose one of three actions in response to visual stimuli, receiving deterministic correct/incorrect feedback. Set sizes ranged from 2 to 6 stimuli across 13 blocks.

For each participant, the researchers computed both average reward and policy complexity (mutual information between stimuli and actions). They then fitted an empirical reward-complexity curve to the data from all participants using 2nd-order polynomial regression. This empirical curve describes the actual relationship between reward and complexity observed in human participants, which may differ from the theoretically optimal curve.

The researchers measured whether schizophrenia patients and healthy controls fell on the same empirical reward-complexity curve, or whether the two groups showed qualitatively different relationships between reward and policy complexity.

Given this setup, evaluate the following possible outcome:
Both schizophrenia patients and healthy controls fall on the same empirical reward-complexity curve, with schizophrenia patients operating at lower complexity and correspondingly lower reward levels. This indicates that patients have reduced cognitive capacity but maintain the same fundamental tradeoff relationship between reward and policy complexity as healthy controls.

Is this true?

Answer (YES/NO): YES